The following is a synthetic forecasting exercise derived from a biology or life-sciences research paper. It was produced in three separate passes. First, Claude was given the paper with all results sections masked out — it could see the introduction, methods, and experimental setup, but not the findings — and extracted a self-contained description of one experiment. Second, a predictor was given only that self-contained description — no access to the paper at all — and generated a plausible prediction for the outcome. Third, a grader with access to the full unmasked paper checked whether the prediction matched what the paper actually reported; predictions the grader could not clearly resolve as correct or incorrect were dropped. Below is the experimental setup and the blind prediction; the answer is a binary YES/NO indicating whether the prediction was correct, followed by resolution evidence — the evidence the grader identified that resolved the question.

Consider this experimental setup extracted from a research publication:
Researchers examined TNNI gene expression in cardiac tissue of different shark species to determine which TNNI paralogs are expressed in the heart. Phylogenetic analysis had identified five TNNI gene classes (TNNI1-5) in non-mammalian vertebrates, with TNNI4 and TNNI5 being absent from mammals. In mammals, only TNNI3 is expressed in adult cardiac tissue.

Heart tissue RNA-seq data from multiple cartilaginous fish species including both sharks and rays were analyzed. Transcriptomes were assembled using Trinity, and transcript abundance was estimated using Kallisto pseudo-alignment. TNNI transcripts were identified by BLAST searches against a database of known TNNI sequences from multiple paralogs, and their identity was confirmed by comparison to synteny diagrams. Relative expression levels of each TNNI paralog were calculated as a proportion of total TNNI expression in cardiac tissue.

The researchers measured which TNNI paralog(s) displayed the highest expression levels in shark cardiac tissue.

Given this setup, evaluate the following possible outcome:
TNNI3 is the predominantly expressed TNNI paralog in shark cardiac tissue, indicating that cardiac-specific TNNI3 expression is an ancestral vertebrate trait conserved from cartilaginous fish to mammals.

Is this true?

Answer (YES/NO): NO